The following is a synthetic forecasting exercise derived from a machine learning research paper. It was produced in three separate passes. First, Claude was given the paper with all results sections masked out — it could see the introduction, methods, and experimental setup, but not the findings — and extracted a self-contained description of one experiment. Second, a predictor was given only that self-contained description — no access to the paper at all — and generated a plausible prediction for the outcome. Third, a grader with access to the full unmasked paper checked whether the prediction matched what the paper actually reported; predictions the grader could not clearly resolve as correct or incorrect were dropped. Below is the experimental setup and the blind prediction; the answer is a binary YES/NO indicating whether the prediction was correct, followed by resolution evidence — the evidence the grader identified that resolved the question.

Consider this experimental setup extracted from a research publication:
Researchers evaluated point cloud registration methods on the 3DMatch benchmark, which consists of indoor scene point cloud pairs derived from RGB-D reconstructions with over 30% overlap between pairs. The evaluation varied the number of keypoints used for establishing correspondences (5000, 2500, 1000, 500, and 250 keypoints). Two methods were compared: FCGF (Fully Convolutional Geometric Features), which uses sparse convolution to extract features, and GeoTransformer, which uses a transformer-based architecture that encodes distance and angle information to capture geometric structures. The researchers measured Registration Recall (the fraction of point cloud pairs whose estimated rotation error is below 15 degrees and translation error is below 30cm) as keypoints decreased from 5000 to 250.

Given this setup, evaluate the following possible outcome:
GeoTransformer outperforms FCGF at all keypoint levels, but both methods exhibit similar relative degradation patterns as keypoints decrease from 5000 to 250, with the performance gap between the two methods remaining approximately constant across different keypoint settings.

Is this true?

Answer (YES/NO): NO